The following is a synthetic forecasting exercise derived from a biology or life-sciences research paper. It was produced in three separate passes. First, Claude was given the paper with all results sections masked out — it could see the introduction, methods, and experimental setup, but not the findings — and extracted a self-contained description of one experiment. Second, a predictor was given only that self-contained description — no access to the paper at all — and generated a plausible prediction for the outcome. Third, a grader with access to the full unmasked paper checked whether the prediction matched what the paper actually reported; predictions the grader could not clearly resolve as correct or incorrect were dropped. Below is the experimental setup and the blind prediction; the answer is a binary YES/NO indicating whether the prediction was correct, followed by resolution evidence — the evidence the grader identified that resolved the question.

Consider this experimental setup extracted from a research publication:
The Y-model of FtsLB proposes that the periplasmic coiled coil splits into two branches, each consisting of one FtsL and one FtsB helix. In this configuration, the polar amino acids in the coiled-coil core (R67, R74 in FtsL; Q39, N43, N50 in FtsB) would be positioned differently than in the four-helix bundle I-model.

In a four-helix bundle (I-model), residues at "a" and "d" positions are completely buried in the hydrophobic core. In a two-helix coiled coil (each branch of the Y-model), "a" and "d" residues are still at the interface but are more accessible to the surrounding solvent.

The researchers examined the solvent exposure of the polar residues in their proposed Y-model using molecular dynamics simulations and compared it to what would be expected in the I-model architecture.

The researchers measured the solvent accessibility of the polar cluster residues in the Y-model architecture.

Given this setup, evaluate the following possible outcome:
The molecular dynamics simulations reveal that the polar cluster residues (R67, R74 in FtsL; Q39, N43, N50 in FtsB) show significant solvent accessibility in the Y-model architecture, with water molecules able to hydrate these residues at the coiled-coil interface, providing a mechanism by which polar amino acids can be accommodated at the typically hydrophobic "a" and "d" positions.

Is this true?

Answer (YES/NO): NO